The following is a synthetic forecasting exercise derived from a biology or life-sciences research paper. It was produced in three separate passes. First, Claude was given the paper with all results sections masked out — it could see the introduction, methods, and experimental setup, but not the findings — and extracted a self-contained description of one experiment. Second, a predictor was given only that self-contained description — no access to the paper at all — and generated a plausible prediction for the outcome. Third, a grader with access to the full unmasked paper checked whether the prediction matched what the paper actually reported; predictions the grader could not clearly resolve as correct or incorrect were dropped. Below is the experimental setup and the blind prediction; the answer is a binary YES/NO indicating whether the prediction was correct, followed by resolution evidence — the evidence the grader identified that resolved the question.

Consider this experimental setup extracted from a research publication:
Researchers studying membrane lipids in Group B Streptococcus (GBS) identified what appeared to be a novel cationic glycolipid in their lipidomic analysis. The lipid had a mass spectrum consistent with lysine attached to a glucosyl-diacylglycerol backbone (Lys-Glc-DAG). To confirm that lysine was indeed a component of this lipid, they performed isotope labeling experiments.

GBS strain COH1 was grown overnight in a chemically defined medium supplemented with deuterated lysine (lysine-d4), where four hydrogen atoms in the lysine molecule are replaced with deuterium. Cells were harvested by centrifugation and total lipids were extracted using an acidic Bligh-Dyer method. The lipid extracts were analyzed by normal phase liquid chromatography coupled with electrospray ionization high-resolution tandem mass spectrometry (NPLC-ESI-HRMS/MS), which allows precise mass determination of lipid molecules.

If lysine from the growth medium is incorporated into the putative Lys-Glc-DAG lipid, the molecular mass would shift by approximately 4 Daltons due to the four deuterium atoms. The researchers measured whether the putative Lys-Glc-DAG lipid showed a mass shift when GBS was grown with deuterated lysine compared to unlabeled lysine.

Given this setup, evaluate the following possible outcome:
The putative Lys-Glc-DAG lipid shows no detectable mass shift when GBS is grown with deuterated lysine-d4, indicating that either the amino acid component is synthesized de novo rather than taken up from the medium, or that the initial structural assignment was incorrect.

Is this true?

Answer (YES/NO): NO